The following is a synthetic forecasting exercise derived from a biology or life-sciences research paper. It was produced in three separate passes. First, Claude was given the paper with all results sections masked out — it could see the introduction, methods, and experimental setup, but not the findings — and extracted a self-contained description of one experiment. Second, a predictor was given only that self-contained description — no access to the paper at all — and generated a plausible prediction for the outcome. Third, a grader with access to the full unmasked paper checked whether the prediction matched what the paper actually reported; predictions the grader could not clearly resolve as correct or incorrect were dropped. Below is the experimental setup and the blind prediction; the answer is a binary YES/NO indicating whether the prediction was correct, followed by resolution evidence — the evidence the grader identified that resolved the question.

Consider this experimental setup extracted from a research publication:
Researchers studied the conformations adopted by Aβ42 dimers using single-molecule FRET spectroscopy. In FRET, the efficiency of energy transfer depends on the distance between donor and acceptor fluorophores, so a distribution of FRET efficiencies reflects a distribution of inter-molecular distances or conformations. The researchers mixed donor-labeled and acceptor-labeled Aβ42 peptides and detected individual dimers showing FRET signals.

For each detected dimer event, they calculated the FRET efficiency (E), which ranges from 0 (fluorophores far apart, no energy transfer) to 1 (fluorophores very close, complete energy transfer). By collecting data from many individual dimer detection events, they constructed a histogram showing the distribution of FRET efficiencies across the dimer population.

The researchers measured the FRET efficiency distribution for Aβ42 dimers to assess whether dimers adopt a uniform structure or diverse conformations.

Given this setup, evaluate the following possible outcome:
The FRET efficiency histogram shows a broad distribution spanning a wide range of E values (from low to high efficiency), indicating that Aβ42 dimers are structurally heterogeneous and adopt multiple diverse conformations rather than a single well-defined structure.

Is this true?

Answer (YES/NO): YES